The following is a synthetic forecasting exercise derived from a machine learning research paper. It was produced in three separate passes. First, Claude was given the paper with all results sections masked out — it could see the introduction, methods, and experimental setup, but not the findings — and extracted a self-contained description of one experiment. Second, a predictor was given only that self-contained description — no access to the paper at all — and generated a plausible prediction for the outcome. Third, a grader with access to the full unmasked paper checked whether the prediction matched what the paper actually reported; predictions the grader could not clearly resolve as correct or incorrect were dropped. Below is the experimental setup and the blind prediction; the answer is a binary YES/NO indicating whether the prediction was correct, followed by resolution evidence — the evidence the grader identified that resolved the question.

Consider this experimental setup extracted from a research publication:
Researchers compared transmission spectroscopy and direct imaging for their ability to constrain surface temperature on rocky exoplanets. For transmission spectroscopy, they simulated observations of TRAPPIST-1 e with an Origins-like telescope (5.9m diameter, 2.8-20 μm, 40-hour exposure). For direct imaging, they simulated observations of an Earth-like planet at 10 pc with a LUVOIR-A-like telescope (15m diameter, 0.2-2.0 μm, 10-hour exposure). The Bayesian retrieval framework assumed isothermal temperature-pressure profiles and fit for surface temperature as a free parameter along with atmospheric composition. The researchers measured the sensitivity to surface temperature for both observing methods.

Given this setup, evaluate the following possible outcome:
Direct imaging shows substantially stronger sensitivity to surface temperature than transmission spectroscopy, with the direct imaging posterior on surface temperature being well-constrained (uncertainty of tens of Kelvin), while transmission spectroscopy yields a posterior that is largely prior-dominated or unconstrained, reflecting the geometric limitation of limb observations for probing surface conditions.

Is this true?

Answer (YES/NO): NO